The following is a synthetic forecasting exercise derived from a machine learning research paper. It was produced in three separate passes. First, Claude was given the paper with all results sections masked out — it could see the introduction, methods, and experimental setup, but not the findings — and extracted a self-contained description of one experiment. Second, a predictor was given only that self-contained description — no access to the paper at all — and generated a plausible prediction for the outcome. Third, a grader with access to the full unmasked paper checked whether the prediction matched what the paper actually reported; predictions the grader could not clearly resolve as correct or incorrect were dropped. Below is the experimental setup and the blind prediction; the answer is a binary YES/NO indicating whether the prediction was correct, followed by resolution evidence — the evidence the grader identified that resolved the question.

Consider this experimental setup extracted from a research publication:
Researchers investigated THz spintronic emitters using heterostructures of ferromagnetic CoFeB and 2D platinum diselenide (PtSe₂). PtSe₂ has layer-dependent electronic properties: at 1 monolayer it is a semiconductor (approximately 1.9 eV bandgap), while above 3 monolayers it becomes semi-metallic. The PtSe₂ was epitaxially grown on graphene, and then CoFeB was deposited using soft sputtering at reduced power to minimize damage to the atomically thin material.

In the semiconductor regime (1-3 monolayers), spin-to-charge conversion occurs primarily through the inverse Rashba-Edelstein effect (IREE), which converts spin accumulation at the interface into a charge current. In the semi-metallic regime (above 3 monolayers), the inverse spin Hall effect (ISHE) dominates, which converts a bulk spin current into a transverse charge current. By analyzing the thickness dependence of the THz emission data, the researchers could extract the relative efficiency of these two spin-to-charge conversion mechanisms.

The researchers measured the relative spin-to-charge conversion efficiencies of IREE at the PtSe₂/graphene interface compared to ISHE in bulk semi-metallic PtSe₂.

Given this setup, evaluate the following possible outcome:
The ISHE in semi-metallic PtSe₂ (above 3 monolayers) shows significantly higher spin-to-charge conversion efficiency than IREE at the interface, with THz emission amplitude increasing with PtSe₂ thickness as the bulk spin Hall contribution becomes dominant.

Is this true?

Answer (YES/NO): NO